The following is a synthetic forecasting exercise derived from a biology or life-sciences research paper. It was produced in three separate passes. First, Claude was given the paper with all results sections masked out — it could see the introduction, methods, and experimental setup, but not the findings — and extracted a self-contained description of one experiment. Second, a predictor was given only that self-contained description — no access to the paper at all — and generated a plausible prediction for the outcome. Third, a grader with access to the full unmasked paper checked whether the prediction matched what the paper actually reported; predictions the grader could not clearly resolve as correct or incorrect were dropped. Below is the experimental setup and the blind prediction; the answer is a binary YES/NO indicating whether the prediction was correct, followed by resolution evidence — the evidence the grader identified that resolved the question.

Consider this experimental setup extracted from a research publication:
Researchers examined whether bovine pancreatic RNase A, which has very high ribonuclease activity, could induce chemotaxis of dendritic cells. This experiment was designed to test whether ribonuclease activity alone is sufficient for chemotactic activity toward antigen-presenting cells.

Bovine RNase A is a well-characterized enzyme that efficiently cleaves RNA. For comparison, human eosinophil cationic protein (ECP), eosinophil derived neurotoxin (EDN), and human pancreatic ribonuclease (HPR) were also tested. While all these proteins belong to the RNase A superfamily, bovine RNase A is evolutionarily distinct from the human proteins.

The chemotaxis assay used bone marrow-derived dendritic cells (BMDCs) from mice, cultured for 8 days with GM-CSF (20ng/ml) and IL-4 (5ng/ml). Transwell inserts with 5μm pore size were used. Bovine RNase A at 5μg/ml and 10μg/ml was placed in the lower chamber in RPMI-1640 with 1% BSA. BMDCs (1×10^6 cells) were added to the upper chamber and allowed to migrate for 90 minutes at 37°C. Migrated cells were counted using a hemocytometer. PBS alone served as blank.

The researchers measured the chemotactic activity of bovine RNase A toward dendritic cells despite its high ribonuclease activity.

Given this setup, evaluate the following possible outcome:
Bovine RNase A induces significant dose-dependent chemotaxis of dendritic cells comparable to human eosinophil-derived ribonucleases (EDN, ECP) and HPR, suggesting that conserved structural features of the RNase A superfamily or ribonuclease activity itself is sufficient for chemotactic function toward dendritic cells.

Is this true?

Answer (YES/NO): NO